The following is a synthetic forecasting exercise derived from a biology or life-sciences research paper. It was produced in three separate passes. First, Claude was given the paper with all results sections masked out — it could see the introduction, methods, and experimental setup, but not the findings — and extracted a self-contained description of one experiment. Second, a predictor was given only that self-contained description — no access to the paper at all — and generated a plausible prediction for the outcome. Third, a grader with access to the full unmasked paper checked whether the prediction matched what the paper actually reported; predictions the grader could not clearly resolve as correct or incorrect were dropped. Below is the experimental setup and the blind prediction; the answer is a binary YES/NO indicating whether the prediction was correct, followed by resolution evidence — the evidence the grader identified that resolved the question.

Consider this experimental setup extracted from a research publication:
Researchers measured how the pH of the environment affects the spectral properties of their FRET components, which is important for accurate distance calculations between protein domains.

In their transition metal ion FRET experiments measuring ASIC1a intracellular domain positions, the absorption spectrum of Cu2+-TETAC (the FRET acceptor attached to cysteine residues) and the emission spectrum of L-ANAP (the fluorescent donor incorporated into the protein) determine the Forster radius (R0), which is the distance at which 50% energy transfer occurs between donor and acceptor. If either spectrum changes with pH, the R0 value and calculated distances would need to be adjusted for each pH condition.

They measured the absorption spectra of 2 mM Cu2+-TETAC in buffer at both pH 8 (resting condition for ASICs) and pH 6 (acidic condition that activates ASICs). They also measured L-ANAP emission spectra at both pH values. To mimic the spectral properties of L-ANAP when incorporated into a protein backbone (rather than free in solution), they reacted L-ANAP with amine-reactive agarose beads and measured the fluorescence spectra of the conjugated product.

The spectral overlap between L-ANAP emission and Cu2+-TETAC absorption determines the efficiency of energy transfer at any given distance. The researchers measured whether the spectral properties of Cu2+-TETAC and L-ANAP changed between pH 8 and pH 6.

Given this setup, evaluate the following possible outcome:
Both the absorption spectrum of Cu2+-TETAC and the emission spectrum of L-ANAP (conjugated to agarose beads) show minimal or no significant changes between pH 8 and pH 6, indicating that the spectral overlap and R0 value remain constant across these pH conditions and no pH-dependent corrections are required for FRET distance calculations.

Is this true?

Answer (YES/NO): YES